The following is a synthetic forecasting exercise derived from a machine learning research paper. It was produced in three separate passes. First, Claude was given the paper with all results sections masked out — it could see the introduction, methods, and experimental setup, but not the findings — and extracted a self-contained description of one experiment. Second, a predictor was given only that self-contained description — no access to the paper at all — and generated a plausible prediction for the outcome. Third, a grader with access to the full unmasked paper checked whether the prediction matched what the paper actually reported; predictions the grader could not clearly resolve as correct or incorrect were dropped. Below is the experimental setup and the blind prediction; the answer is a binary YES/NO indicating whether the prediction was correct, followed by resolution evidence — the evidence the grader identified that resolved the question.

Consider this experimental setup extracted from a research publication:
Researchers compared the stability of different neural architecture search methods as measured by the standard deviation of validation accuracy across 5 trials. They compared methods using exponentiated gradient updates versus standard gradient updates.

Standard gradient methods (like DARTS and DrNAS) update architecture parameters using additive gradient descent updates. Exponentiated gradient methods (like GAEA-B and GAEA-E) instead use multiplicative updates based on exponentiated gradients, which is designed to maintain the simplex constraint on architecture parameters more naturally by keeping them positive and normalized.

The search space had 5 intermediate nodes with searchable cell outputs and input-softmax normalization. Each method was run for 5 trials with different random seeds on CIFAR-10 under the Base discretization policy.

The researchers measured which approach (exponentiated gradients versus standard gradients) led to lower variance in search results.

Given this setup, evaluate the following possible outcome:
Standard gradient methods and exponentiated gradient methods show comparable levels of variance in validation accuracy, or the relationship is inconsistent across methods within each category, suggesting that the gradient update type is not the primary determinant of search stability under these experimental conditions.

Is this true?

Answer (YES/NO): NO